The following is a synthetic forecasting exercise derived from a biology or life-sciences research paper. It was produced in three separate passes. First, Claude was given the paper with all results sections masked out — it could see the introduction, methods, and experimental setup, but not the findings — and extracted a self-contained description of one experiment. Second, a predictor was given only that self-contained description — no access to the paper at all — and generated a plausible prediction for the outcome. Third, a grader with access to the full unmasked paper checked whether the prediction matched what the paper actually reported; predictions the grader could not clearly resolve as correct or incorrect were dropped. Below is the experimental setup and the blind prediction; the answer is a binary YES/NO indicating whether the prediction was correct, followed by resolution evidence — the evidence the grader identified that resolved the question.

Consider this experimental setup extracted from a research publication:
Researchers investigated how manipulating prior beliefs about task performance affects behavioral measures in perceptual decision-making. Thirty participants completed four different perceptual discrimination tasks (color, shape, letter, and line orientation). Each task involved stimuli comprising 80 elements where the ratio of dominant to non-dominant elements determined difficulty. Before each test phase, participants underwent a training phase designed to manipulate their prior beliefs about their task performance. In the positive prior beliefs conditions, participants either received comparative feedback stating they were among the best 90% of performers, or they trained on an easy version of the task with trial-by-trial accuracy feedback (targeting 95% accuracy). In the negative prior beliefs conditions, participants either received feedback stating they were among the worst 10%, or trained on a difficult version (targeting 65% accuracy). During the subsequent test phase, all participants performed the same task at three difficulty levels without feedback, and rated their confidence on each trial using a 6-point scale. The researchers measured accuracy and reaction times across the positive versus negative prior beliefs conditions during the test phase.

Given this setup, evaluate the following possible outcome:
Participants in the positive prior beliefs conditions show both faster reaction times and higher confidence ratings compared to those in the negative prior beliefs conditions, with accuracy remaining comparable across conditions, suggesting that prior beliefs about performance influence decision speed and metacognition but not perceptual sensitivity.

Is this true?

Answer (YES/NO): NO